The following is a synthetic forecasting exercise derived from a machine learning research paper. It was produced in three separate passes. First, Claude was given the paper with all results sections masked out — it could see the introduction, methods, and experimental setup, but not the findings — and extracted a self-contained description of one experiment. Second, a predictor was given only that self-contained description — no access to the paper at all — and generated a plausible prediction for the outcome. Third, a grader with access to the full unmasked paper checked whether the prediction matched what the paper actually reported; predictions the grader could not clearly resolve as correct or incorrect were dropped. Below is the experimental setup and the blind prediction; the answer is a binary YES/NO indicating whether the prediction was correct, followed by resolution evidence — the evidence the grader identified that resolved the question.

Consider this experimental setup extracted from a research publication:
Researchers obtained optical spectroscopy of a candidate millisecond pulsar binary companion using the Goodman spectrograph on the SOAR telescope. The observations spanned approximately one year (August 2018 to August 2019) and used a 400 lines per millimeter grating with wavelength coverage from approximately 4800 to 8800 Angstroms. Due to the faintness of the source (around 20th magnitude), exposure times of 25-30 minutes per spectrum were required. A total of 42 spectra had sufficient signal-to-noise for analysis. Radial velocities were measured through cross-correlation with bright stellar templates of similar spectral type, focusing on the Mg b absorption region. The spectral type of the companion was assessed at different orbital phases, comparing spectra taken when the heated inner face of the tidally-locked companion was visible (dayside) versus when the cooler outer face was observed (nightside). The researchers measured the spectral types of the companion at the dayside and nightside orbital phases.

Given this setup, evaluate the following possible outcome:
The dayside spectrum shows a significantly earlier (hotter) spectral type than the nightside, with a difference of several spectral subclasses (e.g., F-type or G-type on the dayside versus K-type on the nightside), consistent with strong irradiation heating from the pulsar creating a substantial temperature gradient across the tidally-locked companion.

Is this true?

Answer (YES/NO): YES